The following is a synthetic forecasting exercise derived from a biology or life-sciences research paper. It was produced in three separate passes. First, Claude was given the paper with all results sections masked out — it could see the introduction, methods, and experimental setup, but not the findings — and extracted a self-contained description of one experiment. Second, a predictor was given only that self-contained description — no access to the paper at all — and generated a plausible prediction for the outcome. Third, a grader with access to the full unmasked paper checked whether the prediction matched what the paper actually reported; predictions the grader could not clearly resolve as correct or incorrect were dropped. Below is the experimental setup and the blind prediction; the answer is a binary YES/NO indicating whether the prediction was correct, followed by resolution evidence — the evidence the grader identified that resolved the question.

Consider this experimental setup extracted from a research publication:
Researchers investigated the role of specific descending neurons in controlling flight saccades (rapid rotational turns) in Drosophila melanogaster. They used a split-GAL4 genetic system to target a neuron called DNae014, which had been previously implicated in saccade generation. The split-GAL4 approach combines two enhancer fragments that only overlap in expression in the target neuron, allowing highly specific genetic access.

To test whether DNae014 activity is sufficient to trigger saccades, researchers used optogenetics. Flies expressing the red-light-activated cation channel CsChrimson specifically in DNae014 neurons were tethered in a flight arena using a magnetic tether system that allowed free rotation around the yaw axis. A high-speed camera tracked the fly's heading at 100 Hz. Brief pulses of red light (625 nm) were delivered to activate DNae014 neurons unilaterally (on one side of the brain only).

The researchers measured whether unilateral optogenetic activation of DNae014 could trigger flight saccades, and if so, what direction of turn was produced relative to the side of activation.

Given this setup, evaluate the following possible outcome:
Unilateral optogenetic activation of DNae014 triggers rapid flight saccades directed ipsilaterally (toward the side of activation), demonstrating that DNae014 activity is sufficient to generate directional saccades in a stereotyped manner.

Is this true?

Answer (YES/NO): YES